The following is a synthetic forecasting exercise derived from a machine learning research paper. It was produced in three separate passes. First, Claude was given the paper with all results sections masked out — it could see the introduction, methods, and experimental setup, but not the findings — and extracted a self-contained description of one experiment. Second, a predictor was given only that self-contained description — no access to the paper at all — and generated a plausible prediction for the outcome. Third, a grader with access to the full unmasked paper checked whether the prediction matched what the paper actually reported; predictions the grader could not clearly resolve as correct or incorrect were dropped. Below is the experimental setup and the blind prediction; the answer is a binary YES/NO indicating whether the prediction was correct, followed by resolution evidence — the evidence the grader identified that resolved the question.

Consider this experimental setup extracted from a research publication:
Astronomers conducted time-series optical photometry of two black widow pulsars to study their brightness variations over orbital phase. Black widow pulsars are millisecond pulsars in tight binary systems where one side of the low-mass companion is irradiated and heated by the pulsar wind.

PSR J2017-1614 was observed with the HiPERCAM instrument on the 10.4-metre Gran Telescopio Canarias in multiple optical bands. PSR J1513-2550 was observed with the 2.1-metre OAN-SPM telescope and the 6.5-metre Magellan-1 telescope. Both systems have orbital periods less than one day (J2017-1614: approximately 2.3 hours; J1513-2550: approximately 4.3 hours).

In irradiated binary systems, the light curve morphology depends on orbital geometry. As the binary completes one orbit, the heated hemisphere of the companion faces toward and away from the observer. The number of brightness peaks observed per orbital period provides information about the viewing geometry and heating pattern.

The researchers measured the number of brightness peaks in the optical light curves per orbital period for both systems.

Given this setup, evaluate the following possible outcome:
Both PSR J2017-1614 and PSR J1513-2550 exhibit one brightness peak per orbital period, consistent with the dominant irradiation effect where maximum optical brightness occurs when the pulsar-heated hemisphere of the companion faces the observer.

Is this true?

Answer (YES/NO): YES